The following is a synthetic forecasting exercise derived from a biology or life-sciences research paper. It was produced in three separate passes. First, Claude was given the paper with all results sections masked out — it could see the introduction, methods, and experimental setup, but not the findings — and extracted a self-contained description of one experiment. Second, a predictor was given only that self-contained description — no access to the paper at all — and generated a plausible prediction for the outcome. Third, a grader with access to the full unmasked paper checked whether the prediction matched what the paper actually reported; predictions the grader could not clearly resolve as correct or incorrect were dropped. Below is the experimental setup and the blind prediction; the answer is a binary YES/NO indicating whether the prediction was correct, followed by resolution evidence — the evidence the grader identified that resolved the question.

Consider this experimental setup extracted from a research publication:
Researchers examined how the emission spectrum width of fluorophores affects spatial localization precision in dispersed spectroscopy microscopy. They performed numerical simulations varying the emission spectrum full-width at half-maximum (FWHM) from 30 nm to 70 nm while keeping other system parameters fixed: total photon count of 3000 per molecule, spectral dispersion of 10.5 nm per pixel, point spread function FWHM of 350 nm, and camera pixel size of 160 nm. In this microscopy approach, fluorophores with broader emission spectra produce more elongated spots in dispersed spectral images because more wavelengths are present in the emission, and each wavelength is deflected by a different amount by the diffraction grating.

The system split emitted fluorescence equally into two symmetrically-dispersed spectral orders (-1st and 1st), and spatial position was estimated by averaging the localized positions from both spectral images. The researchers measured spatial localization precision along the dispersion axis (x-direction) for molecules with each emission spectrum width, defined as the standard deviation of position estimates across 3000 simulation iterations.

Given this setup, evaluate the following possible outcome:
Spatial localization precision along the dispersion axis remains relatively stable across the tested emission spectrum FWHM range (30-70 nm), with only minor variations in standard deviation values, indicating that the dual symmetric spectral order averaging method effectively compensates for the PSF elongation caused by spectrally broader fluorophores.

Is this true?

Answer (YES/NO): NO